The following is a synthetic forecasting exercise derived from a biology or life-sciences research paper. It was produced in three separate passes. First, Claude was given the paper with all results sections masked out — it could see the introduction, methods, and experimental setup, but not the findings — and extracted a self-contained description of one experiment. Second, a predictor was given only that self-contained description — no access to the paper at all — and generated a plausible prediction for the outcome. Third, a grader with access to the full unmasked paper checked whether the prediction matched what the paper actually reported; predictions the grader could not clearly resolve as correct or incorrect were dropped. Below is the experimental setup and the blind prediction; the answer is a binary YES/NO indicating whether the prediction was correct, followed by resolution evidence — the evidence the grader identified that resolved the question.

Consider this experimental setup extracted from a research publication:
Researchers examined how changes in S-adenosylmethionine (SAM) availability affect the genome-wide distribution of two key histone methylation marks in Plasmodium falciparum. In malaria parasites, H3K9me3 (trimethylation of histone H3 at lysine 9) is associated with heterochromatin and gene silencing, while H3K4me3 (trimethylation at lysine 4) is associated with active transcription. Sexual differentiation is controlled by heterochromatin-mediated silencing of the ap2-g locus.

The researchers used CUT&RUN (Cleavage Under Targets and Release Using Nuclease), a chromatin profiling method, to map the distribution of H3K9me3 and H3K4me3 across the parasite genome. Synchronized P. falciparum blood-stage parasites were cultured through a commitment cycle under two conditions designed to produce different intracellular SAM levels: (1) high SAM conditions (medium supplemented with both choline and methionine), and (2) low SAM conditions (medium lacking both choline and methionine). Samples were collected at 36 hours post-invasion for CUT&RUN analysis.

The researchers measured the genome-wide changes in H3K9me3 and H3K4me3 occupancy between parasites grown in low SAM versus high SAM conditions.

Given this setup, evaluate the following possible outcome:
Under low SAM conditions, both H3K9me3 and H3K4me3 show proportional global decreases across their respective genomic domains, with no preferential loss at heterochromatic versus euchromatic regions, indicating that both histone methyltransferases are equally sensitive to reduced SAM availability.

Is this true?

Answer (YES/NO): NO